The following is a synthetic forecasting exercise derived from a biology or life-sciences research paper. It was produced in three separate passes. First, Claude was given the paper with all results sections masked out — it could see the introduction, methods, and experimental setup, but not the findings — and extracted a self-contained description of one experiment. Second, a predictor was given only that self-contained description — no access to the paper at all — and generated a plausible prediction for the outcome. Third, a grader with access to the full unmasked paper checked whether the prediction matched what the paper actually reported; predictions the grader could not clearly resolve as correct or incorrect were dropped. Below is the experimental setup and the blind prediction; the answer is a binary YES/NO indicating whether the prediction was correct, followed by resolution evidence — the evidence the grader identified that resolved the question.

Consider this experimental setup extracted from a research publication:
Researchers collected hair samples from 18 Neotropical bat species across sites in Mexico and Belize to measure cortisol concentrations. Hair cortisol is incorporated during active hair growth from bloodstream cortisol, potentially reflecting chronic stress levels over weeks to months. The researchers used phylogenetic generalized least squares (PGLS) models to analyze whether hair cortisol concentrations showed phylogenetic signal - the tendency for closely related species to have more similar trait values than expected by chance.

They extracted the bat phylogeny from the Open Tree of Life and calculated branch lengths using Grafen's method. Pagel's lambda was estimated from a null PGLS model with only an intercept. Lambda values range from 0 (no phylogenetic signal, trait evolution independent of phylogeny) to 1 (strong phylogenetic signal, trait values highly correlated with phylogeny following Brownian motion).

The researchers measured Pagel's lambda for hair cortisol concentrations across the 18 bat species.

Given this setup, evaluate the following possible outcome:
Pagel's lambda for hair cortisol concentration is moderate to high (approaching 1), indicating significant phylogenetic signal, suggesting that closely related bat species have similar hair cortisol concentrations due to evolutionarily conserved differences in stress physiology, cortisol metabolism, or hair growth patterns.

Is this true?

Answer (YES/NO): NO